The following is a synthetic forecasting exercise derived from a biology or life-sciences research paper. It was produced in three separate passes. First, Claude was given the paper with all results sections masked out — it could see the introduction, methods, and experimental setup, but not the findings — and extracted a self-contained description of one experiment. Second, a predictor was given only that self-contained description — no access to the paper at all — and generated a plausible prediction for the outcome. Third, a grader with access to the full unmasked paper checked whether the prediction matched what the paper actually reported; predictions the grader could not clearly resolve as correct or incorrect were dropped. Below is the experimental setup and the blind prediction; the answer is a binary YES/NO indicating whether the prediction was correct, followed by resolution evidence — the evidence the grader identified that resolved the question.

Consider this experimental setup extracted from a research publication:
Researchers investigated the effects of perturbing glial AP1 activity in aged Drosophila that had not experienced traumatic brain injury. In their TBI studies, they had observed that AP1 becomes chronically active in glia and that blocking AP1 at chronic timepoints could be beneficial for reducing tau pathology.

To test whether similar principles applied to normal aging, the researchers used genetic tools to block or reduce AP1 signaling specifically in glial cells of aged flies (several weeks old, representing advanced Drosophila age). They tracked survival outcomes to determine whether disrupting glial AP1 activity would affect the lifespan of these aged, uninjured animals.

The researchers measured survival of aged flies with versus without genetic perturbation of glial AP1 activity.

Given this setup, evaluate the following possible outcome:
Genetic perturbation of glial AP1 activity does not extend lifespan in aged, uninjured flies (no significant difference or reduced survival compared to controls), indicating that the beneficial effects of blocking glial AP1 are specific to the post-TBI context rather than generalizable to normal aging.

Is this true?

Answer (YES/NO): YES